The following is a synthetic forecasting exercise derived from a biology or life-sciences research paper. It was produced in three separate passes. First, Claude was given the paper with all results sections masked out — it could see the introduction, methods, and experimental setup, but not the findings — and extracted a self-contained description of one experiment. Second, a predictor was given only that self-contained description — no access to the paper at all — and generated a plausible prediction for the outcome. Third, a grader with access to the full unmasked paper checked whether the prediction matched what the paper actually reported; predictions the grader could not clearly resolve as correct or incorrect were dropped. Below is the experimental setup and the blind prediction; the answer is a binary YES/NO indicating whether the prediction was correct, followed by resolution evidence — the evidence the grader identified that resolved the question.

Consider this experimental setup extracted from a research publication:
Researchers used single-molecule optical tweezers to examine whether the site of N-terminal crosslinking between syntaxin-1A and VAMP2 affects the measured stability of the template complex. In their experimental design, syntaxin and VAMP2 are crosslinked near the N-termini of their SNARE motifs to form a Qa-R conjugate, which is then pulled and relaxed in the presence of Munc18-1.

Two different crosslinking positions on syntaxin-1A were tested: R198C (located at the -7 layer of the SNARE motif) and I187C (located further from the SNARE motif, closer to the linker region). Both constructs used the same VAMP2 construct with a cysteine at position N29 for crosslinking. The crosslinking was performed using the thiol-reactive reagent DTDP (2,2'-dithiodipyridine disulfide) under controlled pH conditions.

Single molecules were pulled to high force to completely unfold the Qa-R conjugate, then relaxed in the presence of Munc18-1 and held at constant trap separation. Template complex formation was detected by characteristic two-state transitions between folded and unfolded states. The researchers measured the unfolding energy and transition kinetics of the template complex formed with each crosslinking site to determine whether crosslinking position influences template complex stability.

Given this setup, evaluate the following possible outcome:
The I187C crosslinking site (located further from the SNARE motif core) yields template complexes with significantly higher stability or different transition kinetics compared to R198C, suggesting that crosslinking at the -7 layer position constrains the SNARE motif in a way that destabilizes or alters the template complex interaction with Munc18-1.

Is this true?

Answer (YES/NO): NO